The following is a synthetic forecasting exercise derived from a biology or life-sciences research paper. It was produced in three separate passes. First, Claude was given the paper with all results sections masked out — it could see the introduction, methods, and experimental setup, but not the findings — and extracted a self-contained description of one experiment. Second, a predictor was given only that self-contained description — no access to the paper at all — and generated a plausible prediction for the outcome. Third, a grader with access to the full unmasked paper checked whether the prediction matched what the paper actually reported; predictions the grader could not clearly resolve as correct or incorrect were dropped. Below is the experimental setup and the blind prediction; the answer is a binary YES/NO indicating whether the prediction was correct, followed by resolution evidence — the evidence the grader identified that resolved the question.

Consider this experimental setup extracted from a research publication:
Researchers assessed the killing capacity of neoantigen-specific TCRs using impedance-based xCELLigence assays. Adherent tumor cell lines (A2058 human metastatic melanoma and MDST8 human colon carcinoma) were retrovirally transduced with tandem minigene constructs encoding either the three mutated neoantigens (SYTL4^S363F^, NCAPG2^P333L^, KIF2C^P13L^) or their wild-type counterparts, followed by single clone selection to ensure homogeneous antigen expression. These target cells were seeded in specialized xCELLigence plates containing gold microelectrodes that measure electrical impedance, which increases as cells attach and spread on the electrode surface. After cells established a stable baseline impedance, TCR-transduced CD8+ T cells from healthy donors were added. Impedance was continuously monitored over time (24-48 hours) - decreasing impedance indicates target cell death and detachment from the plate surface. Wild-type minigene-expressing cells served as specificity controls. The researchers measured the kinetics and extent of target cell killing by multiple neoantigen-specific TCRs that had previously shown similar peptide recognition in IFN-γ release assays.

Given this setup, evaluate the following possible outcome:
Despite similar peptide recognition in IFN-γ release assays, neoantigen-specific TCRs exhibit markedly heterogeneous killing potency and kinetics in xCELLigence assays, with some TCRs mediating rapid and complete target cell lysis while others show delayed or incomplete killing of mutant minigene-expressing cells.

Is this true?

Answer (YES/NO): YES